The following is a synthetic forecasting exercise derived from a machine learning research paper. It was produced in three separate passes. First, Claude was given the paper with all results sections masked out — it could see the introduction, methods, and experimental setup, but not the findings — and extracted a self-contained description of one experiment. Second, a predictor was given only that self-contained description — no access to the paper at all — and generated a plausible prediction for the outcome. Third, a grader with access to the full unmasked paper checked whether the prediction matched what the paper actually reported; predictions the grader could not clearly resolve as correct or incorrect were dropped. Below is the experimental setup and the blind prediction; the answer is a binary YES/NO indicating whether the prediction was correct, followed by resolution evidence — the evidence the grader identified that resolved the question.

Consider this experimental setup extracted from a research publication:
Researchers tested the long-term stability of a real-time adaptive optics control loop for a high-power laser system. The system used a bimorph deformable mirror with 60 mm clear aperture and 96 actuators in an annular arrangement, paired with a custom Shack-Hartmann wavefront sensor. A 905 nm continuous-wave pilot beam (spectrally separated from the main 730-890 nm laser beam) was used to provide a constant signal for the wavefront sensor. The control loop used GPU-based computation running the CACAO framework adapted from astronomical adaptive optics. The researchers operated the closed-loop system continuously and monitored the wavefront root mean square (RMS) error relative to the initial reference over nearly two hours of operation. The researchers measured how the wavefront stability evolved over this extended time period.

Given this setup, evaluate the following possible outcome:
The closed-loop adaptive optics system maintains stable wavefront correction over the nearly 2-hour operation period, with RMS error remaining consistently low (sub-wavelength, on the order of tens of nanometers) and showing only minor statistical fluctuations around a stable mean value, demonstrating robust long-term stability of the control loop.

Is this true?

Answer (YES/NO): NO